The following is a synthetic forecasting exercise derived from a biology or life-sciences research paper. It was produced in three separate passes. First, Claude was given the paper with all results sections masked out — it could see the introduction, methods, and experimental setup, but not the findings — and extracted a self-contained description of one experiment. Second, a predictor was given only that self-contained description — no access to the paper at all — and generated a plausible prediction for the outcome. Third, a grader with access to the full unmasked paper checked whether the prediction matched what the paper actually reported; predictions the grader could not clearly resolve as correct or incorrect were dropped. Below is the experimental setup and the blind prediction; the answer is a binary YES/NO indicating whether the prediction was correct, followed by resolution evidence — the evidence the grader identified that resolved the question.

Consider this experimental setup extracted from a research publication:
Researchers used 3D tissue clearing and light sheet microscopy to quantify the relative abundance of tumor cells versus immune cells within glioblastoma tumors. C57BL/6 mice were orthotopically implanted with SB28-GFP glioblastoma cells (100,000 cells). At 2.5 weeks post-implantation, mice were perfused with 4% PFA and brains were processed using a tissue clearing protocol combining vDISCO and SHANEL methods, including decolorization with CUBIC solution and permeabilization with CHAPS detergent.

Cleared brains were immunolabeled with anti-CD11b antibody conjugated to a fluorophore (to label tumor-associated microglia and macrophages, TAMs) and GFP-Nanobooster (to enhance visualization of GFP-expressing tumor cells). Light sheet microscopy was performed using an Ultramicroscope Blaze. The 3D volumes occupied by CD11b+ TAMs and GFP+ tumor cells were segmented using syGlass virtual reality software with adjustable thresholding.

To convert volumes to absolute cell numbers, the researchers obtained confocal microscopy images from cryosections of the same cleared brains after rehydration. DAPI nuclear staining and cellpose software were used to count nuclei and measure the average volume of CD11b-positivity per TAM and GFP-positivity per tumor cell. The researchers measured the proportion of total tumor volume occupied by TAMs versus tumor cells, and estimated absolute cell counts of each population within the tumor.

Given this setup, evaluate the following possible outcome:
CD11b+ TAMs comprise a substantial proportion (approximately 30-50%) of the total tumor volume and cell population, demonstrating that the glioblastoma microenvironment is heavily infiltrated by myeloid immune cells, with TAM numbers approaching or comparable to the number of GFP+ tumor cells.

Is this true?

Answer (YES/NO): NO